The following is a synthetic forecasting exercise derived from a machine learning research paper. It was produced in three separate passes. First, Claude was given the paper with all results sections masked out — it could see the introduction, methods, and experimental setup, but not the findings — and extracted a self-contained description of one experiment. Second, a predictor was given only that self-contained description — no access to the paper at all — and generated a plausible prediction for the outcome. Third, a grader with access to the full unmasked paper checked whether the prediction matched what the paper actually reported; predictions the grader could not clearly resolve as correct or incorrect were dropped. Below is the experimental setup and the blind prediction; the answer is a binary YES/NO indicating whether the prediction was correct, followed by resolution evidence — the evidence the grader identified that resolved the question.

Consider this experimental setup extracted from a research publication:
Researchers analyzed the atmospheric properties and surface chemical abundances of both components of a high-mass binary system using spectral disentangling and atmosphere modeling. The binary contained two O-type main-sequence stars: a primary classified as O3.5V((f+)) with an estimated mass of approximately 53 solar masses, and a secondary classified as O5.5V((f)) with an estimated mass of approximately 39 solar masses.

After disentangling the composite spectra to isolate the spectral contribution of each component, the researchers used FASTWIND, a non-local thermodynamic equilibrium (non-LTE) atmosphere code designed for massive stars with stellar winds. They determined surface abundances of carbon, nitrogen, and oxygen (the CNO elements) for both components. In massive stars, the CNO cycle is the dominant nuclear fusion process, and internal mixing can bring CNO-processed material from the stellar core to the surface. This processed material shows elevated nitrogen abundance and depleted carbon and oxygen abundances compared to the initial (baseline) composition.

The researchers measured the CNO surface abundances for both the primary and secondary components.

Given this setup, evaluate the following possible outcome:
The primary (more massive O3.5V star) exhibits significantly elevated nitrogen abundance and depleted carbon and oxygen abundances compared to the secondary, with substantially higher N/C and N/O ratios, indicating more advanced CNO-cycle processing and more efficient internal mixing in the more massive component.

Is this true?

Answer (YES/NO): NO